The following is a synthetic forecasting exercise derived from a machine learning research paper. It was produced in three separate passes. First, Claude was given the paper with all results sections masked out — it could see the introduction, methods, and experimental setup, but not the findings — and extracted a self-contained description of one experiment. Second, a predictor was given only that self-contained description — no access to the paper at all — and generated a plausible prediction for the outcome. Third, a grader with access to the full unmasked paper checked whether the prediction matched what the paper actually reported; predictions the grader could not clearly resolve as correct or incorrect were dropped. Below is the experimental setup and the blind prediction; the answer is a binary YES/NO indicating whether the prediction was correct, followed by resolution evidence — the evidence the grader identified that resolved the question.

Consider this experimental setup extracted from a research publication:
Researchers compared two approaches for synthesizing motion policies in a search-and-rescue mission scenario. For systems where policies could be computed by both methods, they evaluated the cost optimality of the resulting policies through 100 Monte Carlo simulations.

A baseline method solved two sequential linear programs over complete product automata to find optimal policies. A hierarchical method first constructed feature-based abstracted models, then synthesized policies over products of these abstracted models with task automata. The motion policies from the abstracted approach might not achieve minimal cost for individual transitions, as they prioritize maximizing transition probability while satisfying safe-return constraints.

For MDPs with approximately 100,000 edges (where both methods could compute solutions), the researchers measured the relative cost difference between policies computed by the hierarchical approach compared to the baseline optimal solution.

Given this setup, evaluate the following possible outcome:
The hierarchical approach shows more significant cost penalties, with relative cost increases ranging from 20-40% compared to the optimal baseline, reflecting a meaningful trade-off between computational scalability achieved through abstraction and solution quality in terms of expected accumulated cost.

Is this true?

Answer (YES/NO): NO